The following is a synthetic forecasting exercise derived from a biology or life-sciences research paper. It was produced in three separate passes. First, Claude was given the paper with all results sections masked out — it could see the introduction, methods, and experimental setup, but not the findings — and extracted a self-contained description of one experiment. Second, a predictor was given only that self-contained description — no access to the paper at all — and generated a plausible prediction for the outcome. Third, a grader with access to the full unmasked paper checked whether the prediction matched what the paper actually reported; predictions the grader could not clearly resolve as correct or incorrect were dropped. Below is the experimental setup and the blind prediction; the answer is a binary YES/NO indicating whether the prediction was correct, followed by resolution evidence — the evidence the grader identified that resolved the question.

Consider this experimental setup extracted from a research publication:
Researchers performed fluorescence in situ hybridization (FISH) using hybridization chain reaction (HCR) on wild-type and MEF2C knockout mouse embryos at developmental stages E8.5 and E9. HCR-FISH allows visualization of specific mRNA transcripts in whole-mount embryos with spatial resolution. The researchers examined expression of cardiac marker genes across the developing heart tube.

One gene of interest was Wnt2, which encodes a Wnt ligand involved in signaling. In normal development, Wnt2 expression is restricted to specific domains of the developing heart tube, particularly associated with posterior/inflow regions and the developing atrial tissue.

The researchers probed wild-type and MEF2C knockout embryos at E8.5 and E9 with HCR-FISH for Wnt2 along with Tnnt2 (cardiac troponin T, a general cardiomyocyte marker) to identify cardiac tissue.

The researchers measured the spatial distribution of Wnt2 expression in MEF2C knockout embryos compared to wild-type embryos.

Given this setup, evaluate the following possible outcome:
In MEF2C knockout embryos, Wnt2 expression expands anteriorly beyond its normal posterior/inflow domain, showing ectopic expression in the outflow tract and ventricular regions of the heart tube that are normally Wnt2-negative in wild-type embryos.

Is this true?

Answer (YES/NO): NO